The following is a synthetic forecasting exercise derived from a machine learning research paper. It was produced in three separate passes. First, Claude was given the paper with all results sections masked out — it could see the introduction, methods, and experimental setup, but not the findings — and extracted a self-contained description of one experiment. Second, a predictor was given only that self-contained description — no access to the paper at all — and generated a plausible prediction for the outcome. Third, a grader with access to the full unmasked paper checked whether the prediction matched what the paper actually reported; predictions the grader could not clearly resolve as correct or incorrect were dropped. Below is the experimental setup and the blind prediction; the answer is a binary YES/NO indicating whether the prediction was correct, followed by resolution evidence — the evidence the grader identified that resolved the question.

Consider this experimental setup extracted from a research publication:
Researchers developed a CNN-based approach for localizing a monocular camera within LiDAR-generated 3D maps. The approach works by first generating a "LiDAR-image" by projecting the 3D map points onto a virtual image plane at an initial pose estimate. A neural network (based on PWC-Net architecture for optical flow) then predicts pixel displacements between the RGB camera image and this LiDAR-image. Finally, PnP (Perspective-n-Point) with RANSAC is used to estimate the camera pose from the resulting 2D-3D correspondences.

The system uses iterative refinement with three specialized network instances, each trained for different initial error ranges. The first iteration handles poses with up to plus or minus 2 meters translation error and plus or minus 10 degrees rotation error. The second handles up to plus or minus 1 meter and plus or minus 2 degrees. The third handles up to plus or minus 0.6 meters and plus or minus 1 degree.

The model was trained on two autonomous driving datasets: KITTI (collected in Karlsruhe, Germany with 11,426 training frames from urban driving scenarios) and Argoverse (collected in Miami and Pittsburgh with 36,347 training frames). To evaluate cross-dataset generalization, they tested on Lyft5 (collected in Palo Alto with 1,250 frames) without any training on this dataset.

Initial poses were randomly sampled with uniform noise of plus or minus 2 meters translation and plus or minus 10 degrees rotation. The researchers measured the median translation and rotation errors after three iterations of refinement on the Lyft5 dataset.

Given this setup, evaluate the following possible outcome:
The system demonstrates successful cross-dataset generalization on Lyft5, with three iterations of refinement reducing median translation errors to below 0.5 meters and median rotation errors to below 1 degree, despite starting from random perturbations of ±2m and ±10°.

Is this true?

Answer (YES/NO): NO